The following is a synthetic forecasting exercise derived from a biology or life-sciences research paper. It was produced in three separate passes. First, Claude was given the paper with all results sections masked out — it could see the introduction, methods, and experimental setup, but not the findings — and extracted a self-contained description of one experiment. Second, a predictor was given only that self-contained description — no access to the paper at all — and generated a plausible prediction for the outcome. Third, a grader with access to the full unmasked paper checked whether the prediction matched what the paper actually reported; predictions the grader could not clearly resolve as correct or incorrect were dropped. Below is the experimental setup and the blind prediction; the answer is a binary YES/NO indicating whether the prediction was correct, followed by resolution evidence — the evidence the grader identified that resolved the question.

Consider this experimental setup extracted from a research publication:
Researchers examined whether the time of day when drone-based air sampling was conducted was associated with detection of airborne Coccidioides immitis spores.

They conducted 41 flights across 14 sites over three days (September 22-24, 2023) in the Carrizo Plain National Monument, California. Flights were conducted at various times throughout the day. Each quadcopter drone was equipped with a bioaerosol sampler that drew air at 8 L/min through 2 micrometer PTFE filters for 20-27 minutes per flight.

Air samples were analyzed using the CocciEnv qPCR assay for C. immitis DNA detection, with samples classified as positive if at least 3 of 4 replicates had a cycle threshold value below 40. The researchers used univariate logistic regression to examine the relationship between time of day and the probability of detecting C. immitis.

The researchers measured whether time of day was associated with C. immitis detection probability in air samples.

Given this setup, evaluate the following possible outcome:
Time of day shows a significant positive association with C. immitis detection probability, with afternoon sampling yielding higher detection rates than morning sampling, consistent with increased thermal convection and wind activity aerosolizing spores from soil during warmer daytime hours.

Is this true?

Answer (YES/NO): NO